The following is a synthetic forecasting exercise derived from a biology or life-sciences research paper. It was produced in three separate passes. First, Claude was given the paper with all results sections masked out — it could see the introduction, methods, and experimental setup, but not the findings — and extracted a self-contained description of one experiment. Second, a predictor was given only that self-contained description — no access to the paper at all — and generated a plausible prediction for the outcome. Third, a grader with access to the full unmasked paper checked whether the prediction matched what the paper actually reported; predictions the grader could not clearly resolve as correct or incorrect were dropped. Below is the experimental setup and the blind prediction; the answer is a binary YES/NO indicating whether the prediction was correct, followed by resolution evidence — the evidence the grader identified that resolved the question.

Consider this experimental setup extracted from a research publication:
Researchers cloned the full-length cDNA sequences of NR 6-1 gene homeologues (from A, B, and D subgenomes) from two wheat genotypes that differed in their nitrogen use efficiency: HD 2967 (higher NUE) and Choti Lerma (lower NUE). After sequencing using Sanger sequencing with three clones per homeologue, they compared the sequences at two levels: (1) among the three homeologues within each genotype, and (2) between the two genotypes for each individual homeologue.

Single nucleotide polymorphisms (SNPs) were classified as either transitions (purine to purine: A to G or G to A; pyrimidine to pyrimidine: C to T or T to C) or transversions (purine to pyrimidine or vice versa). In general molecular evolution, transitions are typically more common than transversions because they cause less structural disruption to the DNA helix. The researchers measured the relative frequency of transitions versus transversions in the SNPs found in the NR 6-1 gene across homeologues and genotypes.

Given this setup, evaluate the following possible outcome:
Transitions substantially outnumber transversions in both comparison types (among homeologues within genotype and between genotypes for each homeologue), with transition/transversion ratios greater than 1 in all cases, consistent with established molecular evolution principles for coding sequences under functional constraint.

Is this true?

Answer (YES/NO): NO